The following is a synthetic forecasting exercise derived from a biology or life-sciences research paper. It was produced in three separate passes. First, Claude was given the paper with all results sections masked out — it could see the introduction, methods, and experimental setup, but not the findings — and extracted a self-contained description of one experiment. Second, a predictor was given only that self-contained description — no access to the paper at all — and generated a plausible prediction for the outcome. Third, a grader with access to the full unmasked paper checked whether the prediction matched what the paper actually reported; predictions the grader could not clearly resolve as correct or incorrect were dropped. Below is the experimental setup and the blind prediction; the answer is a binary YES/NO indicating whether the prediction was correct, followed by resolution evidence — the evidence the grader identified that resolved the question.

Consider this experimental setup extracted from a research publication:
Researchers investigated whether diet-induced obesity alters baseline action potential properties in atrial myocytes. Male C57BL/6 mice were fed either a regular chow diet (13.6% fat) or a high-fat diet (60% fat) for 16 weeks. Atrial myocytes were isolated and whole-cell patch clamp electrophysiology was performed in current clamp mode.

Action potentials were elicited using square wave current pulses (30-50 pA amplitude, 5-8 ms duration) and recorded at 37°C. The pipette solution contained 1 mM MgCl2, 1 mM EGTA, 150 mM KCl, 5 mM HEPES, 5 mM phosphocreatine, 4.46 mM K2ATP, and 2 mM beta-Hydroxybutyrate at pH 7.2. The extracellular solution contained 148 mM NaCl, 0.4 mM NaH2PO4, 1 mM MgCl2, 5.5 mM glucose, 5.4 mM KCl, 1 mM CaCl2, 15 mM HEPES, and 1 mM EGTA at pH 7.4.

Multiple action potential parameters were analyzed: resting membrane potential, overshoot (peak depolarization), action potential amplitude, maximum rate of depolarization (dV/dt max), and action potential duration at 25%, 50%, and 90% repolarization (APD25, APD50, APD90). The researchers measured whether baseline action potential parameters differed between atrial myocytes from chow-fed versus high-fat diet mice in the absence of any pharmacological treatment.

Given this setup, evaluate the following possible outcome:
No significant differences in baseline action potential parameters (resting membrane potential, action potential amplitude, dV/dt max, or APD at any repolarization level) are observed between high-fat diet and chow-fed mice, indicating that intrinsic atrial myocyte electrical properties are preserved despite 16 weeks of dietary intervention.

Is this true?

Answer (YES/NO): NO